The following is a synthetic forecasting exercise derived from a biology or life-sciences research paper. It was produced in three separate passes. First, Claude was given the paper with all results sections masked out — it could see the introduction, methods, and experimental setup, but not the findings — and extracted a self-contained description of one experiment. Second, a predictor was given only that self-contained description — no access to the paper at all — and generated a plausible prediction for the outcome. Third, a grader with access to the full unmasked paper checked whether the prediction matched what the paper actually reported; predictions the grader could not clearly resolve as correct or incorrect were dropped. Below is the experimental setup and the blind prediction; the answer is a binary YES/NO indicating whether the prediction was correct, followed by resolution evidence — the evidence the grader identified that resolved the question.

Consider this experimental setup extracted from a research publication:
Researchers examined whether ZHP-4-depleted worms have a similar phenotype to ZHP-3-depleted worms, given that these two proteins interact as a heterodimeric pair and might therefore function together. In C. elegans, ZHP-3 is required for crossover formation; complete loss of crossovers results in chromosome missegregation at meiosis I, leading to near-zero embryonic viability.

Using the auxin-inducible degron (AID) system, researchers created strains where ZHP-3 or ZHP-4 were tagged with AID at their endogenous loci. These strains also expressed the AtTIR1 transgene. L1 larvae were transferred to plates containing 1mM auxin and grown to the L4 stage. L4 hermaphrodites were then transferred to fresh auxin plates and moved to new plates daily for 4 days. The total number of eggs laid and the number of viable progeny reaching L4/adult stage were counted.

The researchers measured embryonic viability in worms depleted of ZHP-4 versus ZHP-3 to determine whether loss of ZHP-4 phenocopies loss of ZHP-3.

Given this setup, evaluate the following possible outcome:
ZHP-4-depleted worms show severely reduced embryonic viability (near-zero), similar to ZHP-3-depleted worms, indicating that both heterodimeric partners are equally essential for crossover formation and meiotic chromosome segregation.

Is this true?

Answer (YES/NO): YES